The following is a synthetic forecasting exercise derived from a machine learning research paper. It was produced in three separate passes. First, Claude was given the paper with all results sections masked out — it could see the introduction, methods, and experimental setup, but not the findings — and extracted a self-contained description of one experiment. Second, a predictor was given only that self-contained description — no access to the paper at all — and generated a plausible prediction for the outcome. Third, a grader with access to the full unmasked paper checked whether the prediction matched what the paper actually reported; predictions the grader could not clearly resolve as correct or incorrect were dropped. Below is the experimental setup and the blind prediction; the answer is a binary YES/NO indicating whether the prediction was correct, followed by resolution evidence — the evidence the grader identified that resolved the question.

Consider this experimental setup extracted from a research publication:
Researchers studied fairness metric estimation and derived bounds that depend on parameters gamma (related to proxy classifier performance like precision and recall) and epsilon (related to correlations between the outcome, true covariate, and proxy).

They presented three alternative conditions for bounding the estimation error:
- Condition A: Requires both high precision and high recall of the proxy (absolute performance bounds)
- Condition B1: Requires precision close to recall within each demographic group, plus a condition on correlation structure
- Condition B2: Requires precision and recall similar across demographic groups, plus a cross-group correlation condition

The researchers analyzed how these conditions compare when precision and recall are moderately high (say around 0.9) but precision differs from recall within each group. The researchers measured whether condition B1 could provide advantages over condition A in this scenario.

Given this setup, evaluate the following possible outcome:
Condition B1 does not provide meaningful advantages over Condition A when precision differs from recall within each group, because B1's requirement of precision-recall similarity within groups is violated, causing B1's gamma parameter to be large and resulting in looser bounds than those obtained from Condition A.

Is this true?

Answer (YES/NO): NO